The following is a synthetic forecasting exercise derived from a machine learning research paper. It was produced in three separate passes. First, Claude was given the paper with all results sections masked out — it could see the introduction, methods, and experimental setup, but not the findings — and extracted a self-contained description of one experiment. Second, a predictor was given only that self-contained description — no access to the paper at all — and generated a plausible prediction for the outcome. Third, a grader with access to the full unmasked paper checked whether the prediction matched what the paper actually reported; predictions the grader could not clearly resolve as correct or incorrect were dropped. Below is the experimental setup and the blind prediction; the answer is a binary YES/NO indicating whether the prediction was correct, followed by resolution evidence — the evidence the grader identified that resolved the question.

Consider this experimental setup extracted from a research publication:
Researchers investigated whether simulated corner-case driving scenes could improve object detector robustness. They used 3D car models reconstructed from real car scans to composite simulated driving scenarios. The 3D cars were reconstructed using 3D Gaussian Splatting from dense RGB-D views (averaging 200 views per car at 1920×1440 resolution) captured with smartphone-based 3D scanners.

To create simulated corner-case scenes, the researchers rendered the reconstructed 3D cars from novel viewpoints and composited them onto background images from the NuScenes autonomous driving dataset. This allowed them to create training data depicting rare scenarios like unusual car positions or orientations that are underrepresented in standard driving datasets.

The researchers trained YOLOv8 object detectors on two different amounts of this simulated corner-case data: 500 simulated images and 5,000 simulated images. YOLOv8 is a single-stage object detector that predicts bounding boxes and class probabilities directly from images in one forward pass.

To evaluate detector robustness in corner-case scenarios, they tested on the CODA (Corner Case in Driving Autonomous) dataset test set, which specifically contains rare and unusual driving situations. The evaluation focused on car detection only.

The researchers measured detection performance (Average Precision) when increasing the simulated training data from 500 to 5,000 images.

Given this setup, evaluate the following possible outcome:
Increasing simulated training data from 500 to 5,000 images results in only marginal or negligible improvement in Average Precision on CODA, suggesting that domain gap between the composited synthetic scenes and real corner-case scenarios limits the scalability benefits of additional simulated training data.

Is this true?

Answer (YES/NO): NO